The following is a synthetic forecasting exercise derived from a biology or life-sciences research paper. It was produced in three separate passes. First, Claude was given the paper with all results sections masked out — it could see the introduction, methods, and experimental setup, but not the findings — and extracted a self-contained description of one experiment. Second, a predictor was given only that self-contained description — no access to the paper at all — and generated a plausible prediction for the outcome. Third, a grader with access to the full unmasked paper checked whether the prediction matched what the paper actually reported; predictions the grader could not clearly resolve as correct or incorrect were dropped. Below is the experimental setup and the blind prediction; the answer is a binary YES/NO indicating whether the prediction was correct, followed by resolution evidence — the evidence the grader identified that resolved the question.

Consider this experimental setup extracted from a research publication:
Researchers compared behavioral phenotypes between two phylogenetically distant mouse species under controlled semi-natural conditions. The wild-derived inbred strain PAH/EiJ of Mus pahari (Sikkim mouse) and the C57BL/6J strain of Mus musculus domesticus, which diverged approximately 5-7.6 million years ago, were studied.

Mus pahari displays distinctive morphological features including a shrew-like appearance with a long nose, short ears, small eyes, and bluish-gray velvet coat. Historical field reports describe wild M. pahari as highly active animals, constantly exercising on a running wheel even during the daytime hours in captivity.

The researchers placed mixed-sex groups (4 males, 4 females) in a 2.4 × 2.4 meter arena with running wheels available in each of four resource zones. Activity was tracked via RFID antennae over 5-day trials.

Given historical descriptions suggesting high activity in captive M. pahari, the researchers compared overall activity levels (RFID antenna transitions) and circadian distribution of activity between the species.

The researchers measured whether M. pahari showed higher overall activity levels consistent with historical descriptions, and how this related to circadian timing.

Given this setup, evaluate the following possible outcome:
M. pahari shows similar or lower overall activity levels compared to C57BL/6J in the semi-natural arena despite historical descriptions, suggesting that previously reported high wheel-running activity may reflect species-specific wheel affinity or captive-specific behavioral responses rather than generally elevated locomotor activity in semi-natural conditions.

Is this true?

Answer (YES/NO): YES